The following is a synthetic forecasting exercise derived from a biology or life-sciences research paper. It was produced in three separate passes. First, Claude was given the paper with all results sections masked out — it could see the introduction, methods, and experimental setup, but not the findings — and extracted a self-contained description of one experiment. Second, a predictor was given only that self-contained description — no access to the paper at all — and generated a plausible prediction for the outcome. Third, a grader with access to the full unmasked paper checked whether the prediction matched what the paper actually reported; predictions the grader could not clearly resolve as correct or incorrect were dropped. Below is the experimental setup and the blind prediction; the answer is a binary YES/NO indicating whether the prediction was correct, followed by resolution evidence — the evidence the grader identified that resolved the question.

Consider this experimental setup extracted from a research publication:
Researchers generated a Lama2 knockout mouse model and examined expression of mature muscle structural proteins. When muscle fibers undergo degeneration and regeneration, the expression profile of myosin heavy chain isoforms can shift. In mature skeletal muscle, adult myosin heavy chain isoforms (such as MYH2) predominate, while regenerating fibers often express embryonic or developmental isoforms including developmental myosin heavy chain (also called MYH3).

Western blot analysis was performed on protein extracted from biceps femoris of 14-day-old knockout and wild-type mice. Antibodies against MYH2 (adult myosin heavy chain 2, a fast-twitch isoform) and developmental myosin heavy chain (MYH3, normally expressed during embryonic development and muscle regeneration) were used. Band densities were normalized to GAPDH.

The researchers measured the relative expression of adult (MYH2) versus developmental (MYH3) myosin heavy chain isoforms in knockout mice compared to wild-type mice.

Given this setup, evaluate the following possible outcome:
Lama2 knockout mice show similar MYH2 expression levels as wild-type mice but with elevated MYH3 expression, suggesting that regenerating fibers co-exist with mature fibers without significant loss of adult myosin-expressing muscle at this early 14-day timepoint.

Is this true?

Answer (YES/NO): NO